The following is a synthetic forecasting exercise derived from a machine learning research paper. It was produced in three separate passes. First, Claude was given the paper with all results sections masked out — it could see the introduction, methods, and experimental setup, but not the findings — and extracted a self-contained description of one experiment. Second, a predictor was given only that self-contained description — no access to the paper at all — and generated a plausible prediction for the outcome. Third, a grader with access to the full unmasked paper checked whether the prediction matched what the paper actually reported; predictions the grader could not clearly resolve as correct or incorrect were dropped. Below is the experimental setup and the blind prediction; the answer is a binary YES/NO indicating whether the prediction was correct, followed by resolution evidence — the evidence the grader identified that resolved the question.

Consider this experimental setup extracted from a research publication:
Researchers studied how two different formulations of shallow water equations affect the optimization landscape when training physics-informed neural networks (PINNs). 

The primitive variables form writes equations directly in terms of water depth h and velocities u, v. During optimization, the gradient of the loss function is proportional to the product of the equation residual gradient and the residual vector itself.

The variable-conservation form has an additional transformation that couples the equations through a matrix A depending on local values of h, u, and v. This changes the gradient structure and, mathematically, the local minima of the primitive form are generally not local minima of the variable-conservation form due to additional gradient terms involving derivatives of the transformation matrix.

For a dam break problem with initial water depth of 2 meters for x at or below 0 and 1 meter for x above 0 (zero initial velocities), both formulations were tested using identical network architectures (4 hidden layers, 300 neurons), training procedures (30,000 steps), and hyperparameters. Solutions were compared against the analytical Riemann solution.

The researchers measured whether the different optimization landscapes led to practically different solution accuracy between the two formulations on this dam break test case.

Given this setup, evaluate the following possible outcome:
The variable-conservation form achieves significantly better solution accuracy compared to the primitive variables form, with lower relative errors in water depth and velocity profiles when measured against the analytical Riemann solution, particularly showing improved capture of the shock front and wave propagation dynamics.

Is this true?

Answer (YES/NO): YES